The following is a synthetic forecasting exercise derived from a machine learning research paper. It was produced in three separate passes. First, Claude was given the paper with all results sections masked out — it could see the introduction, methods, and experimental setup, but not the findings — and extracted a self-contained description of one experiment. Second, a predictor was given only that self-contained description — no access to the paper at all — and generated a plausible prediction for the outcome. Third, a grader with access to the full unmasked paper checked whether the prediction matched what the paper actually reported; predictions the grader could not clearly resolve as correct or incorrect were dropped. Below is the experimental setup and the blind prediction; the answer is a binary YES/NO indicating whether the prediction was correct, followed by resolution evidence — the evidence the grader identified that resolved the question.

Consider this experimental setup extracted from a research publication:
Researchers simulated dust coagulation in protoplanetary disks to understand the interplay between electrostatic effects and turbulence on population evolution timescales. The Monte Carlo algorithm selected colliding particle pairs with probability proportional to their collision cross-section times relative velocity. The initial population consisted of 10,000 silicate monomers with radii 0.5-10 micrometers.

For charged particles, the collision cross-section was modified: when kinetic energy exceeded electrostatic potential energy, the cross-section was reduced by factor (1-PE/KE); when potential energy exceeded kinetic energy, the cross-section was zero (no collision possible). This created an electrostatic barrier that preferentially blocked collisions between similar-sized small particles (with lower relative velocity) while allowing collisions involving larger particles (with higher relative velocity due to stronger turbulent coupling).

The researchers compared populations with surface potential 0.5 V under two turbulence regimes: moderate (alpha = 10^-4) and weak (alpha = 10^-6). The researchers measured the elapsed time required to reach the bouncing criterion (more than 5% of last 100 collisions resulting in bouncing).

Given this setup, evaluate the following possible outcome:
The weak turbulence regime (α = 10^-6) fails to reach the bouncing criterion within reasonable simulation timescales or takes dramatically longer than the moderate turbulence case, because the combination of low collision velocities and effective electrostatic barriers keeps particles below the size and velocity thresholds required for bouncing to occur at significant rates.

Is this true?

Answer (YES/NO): NO